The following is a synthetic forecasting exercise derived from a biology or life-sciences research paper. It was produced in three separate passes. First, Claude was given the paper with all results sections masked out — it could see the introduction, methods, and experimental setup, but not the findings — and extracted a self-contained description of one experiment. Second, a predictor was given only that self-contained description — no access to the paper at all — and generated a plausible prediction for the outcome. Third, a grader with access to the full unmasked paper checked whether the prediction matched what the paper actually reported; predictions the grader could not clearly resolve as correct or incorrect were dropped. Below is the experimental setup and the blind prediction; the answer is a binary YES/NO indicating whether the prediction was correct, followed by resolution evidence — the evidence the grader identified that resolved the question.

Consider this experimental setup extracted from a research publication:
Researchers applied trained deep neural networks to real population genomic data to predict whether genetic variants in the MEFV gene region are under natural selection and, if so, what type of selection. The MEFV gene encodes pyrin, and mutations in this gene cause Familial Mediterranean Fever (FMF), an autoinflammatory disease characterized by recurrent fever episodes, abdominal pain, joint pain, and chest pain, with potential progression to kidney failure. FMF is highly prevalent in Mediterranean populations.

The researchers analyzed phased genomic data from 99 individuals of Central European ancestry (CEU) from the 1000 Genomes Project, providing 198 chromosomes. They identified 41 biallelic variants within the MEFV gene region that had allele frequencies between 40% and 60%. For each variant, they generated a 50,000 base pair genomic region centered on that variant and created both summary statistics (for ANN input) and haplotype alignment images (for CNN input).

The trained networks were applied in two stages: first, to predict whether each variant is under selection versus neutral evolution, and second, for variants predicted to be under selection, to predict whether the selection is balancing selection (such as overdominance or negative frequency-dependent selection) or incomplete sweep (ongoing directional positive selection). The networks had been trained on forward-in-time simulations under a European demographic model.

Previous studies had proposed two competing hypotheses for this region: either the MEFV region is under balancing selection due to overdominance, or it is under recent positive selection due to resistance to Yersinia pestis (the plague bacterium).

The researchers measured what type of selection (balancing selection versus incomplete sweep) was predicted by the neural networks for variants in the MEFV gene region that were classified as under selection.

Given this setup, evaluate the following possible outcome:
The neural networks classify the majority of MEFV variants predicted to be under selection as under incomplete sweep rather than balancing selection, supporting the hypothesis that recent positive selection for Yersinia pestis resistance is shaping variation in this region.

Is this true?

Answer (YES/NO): YES